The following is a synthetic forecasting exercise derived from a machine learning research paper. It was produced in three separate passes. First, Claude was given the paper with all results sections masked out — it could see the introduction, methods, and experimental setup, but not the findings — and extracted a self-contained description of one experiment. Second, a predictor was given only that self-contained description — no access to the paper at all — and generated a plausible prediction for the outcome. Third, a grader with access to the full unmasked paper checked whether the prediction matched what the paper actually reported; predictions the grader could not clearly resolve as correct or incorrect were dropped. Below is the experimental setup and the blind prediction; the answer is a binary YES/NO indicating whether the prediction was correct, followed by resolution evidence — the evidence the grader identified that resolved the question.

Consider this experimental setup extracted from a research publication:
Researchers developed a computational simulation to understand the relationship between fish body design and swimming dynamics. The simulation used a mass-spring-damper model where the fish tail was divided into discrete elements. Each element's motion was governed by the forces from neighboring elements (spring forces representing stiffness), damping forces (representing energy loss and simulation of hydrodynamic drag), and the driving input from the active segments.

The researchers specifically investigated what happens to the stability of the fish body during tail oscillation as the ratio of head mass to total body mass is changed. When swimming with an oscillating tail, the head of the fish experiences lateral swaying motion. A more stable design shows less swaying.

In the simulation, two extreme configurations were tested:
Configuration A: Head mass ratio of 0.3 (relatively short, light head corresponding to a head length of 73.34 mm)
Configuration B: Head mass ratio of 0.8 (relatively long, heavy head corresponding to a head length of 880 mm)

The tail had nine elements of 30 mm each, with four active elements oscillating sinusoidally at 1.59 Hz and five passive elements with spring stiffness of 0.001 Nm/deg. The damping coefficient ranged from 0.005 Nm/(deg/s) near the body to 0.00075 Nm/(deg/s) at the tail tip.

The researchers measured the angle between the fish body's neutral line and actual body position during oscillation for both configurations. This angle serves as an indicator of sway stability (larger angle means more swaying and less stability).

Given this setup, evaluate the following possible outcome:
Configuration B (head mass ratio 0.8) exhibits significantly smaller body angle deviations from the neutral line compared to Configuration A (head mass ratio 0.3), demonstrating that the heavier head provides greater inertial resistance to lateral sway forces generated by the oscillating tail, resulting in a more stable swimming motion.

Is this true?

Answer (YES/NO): YES